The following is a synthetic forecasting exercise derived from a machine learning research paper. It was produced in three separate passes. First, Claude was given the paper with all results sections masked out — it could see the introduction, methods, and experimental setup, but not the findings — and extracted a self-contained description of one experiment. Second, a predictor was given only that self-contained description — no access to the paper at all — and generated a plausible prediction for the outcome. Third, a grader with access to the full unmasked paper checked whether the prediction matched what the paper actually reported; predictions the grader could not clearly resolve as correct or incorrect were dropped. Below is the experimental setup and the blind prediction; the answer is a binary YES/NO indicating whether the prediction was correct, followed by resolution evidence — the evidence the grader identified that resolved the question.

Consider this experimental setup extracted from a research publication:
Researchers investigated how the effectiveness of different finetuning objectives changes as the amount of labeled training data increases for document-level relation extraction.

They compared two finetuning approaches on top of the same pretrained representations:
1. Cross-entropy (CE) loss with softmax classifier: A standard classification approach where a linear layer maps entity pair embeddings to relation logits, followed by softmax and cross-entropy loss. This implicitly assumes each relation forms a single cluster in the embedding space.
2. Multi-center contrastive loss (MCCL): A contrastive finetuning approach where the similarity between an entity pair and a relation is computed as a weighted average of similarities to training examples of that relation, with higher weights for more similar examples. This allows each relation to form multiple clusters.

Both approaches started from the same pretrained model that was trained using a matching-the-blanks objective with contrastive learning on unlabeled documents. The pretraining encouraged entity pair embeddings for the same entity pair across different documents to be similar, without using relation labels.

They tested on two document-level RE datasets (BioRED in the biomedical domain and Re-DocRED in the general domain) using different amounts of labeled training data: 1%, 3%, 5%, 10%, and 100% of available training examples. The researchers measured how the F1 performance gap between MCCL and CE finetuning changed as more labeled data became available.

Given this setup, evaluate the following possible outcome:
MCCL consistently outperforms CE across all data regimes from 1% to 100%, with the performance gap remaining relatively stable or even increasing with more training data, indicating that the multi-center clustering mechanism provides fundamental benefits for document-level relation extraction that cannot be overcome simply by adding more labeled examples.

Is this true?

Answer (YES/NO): NO